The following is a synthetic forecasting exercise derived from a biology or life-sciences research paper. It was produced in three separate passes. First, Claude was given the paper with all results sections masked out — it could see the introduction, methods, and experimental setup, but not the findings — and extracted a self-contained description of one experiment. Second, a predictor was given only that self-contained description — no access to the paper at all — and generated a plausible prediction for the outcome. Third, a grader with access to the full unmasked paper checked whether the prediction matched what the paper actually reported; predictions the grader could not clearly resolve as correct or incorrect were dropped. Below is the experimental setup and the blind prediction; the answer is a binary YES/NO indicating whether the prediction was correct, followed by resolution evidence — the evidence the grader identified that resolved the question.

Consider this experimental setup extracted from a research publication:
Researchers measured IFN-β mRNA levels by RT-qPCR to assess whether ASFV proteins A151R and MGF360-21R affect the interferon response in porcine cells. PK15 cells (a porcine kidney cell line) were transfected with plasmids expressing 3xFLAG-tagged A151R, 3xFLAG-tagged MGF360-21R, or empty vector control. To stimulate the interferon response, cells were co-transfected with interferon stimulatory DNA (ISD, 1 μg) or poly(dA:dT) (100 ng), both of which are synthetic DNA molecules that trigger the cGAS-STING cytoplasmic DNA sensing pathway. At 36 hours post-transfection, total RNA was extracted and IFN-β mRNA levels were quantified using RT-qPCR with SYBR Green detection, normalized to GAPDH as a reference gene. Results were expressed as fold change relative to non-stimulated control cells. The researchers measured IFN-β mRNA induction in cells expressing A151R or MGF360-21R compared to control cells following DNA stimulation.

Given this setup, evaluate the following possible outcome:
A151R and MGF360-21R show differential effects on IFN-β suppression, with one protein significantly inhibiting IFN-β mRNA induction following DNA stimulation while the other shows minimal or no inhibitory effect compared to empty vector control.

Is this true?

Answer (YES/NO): NO